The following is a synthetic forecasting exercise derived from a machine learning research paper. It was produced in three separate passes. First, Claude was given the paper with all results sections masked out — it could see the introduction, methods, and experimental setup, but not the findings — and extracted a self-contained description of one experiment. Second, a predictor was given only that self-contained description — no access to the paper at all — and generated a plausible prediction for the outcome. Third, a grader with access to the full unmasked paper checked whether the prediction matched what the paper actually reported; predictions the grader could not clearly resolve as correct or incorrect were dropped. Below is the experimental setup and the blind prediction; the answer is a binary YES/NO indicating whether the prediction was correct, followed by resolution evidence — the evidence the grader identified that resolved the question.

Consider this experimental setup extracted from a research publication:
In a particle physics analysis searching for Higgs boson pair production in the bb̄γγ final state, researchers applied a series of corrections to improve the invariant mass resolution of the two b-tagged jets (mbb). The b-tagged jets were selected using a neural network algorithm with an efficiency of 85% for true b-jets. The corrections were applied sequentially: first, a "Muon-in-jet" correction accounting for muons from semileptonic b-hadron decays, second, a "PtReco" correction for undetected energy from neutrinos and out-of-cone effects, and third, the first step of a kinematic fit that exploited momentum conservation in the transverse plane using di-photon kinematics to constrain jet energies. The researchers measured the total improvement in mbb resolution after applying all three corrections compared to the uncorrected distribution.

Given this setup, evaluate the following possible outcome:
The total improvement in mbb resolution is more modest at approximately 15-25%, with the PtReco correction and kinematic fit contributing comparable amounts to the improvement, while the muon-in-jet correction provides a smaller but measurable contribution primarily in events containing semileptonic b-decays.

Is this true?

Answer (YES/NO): NO